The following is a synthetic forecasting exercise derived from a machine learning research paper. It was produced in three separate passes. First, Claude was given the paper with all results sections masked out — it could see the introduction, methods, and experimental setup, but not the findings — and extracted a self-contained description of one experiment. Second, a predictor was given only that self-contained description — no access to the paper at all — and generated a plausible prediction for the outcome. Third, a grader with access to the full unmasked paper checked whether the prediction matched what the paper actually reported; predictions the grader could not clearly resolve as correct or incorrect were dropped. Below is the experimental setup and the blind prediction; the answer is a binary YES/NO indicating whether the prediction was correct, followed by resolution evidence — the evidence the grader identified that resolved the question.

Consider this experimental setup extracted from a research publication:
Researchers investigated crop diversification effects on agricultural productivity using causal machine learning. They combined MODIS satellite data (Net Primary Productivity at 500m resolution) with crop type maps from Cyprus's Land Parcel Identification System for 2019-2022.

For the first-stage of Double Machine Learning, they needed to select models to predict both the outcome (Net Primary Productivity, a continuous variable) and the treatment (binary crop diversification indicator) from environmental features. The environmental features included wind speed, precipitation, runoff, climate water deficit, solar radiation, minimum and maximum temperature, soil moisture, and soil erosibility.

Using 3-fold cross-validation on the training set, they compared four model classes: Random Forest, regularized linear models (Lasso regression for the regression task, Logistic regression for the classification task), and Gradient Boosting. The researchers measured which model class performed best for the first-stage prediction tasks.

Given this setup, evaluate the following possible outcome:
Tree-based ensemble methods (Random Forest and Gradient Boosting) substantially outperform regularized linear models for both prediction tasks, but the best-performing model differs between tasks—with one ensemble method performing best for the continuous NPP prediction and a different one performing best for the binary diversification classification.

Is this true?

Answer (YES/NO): NO